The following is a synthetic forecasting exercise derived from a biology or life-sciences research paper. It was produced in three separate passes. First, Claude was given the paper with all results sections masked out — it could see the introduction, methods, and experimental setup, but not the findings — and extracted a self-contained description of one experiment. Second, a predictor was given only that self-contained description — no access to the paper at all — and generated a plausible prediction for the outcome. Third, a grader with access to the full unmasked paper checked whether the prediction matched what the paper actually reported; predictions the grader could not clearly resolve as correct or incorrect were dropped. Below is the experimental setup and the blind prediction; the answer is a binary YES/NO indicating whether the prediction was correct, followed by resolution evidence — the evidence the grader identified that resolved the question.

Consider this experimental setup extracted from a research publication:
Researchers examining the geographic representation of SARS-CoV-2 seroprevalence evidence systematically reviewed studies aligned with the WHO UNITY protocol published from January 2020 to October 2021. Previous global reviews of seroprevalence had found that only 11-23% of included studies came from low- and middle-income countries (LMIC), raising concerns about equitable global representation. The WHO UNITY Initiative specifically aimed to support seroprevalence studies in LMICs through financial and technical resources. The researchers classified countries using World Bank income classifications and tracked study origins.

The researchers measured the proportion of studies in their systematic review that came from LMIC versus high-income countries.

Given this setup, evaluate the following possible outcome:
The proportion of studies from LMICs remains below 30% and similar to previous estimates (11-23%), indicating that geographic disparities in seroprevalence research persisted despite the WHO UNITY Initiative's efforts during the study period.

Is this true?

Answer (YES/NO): NO